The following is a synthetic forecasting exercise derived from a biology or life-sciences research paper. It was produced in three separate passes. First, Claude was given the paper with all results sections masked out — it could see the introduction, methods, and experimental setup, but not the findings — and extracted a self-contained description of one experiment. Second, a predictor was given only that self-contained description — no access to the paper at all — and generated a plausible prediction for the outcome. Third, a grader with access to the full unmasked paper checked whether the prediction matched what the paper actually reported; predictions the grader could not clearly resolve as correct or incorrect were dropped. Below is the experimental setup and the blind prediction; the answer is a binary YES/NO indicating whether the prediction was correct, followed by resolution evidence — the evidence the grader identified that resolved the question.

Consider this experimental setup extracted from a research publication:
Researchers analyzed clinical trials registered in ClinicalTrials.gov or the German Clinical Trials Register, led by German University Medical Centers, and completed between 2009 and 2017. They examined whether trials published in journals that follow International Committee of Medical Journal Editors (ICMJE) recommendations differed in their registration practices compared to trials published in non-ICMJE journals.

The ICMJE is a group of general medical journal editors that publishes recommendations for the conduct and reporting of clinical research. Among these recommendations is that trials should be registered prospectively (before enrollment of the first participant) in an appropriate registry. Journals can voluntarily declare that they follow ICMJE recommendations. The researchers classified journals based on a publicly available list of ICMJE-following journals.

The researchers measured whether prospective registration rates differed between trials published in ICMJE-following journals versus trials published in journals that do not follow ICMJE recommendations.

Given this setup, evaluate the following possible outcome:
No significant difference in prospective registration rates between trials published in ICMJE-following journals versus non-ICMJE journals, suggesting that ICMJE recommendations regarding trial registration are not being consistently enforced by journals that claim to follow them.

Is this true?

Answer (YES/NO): NO